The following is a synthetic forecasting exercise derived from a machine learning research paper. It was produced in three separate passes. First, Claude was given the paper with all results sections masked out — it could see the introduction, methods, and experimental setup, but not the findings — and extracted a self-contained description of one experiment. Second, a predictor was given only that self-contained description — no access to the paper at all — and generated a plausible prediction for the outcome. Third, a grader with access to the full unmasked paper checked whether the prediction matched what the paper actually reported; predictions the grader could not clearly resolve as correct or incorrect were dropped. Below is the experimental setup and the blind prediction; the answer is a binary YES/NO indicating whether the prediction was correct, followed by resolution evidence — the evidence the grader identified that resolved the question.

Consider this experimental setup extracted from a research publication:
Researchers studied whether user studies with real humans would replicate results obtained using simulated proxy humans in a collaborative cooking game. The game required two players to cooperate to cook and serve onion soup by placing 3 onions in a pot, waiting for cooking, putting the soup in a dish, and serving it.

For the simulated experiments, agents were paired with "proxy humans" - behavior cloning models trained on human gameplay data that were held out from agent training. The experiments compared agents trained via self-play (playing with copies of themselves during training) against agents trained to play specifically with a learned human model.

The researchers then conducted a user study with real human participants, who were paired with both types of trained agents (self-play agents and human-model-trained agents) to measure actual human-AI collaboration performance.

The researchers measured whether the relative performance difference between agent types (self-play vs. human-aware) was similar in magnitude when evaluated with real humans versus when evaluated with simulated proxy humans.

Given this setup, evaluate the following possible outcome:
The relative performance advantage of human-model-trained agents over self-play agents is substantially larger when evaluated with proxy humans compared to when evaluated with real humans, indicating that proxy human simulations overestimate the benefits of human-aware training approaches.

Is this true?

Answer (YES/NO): YES